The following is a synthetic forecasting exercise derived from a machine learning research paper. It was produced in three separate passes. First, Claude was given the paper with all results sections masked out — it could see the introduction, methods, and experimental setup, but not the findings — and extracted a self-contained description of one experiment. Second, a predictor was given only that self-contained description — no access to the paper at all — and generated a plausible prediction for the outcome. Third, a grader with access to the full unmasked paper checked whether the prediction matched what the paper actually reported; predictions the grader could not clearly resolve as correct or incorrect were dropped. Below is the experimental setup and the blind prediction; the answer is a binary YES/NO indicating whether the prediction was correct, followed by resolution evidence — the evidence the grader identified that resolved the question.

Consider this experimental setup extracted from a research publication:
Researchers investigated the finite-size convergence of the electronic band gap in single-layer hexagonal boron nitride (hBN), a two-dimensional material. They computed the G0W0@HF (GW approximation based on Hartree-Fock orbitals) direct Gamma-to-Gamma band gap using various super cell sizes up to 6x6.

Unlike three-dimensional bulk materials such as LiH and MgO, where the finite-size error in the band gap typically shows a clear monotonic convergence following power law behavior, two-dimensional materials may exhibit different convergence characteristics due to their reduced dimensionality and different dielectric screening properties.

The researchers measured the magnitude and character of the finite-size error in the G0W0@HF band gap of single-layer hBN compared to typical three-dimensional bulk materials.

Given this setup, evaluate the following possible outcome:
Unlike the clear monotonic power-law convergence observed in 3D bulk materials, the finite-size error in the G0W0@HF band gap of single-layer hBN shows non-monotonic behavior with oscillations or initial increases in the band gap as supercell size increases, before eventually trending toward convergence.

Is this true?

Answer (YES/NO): YES